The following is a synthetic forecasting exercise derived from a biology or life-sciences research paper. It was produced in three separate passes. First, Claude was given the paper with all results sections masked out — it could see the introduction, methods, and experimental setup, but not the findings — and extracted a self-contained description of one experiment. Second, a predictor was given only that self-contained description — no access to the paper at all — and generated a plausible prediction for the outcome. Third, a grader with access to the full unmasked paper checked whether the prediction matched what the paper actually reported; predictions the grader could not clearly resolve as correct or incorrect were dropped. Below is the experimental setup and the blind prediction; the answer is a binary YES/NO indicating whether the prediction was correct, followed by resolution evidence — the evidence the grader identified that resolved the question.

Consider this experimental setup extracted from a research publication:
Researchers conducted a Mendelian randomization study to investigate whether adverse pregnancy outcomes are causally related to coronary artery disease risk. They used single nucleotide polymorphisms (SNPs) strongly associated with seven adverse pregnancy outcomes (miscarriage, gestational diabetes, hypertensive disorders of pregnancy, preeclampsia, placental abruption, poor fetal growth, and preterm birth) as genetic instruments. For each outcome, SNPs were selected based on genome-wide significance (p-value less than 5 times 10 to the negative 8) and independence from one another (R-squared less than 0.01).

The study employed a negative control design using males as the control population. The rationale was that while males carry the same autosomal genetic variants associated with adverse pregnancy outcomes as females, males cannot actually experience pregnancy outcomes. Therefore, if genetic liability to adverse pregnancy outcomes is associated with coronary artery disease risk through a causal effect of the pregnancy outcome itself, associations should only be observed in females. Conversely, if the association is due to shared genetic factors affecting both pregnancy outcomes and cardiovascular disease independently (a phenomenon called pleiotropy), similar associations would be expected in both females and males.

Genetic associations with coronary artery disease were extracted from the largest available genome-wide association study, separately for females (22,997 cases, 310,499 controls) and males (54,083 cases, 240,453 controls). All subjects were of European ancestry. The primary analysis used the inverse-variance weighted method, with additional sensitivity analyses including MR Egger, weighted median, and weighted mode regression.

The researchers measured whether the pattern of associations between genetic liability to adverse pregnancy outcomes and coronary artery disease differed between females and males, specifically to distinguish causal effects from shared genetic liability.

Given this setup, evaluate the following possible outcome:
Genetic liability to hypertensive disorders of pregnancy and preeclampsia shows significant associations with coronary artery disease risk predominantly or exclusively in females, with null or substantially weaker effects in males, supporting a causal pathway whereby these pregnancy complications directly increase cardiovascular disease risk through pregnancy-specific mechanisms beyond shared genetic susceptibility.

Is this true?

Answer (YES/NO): NO